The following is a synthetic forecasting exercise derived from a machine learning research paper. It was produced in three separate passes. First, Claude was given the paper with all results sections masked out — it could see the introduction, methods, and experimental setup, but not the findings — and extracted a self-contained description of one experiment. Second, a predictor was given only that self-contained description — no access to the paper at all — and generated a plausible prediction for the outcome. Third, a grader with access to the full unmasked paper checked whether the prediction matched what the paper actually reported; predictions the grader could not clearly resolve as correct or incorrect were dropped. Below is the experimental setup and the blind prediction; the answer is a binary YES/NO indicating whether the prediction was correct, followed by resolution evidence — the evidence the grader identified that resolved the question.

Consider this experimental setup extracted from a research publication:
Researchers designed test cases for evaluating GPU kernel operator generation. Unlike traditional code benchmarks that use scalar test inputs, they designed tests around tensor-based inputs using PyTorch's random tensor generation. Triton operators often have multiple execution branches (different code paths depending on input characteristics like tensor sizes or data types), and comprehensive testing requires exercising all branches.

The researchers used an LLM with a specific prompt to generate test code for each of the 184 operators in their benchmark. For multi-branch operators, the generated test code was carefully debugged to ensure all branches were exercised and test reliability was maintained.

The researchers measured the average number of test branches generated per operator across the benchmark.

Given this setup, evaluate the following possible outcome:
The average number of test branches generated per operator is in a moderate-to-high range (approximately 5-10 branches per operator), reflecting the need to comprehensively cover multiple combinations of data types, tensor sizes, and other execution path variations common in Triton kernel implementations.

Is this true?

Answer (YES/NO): NO